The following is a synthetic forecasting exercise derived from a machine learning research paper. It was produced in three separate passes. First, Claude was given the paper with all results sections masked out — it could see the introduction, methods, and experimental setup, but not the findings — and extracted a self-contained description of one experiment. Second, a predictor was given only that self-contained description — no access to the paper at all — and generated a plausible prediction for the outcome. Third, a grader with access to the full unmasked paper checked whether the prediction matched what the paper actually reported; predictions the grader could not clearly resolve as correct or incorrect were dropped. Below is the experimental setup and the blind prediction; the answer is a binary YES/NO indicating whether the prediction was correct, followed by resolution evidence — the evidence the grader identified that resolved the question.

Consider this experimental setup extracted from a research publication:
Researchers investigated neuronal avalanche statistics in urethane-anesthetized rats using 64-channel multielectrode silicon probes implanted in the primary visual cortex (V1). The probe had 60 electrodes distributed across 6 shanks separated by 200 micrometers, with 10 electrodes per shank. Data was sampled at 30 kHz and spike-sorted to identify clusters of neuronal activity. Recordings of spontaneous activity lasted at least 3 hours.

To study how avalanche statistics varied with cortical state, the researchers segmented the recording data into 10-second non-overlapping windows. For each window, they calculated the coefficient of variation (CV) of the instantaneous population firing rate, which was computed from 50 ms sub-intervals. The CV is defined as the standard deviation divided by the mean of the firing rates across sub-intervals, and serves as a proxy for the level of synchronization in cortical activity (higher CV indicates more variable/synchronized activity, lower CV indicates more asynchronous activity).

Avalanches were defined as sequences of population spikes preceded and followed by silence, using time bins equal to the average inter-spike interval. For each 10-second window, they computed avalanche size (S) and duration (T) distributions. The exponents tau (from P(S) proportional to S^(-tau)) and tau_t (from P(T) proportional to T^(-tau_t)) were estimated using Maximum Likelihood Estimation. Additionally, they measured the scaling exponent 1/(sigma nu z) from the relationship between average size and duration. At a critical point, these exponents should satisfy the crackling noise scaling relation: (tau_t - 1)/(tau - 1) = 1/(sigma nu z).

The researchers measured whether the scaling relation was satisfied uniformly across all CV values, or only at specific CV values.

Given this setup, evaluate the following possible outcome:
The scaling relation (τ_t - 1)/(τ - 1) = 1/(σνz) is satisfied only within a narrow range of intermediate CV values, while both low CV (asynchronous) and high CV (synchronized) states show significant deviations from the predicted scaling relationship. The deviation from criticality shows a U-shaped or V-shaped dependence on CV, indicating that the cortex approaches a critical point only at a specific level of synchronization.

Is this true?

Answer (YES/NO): YES